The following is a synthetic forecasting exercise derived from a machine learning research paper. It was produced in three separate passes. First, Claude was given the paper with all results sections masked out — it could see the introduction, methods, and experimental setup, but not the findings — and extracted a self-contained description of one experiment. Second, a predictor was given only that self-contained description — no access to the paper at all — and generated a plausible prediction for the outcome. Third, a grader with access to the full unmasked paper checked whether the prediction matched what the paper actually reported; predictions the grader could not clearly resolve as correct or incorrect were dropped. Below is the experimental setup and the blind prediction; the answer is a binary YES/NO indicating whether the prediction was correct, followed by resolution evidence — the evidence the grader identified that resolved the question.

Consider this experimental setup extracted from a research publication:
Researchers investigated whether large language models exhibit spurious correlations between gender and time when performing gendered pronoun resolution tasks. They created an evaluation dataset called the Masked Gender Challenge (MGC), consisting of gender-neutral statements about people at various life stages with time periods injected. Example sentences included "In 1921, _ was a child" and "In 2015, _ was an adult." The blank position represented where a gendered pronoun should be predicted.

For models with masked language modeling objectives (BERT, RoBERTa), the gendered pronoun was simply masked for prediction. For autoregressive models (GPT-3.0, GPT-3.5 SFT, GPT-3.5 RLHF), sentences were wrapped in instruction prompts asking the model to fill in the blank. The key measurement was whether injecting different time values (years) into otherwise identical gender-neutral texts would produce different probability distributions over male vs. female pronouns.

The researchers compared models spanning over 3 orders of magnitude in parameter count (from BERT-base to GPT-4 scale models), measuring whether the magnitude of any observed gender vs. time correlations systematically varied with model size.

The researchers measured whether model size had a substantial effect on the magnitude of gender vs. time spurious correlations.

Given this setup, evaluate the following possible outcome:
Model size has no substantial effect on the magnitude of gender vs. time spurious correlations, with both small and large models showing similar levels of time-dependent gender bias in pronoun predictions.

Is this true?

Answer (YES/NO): YES